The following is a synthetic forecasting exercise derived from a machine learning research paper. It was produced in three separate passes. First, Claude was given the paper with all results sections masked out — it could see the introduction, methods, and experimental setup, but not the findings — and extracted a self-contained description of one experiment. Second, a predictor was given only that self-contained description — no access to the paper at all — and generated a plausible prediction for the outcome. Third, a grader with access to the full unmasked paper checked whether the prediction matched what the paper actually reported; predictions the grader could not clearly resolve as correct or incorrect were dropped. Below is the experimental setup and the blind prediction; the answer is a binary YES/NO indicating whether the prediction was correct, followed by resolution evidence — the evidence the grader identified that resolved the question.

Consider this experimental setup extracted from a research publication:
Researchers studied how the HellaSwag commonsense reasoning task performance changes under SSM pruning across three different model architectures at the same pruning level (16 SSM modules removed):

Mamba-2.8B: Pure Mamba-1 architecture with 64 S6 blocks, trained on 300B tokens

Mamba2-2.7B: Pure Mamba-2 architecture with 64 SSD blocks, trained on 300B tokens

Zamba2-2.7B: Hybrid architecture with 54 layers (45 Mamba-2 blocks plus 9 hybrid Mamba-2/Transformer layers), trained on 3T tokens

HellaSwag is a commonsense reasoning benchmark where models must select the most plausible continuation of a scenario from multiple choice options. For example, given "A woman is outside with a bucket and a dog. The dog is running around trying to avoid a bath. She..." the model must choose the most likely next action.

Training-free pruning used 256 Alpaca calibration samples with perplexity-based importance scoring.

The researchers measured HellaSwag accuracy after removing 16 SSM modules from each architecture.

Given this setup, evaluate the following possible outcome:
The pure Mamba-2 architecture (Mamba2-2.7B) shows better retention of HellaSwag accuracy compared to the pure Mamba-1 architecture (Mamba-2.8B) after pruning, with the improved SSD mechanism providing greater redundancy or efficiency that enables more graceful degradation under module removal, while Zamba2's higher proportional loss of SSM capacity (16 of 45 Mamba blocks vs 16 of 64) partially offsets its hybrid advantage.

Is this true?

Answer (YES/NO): NO